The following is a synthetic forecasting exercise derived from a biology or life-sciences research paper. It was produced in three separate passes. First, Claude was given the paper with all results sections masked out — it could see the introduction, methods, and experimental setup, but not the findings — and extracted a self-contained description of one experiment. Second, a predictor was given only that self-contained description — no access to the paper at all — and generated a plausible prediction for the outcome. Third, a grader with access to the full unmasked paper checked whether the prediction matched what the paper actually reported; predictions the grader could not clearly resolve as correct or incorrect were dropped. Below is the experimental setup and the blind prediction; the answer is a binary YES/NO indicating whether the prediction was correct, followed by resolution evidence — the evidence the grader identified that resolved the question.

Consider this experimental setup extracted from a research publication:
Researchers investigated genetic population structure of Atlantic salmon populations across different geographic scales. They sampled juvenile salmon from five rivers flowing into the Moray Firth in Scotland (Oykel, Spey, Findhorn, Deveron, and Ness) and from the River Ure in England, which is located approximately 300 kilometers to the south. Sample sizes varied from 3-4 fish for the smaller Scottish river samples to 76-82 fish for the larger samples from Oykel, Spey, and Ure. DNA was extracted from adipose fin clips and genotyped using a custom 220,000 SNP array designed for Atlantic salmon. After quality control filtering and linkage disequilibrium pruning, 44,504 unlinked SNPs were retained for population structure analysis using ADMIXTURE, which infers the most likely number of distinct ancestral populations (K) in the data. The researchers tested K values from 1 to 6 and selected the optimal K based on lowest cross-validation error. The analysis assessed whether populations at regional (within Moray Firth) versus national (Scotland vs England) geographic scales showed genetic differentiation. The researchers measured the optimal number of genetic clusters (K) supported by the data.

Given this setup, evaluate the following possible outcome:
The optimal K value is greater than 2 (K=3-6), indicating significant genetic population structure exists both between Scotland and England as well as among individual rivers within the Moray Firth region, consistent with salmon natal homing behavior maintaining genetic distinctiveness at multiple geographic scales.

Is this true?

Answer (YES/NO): YES